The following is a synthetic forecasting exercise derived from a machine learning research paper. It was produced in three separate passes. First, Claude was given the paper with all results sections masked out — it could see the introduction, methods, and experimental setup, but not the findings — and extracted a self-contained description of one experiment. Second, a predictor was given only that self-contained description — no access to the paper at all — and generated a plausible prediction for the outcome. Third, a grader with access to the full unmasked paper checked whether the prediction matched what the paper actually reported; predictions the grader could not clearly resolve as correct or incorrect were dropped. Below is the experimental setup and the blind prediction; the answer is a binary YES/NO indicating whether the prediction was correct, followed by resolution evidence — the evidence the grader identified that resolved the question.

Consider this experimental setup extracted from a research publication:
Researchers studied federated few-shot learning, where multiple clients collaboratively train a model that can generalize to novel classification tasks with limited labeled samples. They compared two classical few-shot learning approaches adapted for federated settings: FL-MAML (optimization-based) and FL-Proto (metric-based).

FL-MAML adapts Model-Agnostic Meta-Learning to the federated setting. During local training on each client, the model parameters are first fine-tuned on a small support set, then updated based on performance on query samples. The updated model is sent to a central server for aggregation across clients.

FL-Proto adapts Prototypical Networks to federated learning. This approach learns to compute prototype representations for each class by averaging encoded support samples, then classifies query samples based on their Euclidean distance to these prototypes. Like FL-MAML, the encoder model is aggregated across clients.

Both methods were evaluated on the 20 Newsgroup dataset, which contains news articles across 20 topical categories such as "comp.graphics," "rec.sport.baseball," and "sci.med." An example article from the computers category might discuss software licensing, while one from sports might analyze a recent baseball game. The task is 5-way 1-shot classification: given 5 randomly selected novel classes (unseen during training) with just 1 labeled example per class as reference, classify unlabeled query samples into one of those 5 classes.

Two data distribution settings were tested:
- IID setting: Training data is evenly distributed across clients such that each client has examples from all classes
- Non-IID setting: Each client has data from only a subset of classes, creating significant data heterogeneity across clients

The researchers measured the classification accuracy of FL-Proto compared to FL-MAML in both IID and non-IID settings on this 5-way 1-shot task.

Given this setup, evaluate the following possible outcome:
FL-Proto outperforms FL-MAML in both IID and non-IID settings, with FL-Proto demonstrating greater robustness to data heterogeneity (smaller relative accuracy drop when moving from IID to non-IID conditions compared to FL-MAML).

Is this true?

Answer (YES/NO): NO